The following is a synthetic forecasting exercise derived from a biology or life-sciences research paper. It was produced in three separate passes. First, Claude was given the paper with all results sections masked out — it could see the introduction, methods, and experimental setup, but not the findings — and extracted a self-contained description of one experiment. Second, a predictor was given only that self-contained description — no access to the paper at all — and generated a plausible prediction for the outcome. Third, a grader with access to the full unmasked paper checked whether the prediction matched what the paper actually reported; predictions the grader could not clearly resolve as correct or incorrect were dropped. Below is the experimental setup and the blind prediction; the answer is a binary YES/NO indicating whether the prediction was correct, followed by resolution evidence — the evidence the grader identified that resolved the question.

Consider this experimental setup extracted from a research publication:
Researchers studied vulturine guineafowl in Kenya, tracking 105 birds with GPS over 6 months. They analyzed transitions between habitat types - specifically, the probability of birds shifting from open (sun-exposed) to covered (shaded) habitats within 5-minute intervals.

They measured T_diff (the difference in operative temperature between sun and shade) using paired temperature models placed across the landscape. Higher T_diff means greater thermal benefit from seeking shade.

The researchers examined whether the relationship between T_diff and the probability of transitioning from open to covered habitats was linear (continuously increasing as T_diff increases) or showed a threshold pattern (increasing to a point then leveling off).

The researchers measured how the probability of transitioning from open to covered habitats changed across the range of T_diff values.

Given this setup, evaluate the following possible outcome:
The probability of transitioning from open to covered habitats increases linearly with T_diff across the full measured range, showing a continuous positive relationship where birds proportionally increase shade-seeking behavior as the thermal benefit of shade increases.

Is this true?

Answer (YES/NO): NO